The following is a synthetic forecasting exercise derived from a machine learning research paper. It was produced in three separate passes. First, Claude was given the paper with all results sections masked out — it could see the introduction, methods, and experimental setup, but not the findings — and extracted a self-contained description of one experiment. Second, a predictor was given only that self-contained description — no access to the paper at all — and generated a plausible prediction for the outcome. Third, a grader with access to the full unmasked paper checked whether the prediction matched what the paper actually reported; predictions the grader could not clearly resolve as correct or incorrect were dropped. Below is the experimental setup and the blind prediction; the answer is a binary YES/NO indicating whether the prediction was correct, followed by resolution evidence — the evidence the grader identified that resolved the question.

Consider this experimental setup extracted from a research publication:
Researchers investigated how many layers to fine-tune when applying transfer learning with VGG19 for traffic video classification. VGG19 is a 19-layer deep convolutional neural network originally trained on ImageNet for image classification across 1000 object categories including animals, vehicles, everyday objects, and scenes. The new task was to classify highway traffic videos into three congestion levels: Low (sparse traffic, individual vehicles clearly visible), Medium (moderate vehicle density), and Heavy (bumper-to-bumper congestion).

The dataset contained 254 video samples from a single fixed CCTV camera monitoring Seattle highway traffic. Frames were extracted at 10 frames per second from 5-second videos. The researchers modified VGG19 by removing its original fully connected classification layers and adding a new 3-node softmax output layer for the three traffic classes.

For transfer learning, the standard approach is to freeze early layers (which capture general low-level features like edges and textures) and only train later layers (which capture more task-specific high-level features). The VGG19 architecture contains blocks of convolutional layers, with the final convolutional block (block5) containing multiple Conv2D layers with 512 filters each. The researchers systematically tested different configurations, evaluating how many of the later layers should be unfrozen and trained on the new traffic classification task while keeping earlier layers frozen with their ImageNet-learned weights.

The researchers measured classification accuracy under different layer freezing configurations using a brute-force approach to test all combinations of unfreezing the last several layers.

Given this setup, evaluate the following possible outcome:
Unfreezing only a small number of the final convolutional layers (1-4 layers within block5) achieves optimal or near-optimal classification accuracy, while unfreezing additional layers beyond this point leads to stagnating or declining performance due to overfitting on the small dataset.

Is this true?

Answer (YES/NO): NO